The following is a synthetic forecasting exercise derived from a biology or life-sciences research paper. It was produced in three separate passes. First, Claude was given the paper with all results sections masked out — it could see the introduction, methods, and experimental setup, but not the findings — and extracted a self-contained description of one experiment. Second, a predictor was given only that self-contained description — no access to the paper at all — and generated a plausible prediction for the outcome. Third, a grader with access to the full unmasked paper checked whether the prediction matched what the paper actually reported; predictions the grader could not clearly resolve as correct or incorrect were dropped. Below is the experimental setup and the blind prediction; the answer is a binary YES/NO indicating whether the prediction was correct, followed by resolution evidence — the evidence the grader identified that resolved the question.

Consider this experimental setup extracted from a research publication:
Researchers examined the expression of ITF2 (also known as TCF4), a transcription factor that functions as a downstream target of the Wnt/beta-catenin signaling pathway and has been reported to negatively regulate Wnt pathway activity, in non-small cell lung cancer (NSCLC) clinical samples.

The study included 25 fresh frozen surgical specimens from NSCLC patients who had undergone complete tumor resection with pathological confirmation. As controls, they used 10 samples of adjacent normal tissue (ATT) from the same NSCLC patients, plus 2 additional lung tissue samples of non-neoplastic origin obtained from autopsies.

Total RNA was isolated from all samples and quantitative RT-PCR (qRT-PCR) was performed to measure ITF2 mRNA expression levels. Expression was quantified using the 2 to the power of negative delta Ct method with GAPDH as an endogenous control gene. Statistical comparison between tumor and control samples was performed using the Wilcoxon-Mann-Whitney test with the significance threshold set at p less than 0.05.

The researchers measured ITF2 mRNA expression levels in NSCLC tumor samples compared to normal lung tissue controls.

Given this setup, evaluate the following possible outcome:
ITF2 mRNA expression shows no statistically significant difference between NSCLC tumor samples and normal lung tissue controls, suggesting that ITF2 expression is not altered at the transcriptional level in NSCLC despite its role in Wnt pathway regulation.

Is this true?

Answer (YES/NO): NO